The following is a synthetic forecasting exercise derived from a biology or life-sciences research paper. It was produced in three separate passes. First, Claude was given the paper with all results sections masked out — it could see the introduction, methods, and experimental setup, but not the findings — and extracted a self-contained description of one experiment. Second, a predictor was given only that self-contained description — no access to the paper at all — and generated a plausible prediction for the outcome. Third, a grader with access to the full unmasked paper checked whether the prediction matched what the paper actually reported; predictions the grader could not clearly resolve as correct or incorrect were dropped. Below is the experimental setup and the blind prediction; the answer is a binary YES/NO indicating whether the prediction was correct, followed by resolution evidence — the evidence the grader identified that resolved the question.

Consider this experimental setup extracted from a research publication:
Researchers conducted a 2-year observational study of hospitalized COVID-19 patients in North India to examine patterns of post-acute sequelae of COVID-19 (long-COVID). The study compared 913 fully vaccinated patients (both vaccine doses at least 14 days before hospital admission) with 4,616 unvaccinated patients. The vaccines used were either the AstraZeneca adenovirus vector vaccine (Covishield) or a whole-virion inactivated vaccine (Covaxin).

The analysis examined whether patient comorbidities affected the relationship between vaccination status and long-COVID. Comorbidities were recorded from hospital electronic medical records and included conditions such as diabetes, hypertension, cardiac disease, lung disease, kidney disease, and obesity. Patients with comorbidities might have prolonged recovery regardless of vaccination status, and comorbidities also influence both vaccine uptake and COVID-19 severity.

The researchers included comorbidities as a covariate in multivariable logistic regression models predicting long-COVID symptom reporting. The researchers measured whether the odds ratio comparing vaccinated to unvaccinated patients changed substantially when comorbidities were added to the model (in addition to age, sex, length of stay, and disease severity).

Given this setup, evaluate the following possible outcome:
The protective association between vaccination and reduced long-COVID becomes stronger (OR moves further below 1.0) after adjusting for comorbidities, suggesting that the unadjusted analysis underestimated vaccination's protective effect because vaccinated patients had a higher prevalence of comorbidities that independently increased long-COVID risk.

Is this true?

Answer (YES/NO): NO